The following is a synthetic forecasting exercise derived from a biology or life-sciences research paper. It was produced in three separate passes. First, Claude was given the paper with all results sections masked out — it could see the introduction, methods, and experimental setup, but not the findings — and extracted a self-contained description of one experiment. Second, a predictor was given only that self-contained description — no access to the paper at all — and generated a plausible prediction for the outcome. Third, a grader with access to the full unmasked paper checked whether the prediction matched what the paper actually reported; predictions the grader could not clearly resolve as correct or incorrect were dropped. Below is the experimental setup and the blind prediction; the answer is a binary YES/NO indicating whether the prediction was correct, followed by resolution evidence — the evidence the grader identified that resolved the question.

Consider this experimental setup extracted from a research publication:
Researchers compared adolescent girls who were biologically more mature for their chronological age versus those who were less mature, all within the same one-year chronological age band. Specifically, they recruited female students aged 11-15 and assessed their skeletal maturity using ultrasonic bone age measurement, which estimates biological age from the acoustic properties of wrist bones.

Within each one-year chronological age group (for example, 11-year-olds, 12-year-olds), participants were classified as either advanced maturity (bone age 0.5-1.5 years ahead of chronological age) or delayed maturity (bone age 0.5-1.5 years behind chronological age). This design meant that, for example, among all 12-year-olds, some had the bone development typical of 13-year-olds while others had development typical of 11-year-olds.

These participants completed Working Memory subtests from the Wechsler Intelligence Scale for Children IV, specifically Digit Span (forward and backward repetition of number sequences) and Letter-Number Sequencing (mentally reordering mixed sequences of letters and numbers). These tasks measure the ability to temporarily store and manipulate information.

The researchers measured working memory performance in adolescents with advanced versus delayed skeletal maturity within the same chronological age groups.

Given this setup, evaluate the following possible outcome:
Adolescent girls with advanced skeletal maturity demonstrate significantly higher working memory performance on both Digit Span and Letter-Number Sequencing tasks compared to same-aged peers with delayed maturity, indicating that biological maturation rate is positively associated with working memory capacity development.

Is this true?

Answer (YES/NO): YES